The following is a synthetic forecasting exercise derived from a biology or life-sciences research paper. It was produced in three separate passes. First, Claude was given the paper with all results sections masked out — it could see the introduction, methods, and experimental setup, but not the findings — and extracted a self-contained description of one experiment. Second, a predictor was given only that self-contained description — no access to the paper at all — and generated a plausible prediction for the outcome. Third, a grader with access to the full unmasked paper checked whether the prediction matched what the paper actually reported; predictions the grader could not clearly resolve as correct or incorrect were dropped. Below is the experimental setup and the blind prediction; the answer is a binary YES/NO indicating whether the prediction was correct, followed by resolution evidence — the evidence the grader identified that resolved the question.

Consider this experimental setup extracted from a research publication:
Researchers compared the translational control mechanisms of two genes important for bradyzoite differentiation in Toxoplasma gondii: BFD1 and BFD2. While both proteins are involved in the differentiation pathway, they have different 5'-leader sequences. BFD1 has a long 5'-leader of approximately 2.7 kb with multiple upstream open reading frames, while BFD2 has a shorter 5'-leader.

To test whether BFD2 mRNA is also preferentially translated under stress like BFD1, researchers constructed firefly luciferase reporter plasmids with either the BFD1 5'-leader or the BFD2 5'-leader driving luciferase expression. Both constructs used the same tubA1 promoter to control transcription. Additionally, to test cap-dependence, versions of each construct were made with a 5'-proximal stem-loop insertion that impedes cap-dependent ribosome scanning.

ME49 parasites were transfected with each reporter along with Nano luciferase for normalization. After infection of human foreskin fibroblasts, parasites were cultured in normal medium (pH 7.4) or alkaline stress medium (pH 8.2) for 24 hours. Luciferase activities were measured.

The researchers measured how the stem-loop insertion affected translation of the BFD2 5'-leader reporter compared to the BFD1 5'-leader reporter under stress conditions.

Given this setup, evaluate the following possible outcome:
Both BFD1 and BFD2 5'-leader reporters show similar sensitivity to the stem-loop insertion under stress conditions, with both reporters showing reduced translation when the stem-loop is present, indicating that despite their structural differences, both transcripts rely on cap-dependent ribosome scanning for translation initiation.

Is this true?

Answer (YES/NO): NO